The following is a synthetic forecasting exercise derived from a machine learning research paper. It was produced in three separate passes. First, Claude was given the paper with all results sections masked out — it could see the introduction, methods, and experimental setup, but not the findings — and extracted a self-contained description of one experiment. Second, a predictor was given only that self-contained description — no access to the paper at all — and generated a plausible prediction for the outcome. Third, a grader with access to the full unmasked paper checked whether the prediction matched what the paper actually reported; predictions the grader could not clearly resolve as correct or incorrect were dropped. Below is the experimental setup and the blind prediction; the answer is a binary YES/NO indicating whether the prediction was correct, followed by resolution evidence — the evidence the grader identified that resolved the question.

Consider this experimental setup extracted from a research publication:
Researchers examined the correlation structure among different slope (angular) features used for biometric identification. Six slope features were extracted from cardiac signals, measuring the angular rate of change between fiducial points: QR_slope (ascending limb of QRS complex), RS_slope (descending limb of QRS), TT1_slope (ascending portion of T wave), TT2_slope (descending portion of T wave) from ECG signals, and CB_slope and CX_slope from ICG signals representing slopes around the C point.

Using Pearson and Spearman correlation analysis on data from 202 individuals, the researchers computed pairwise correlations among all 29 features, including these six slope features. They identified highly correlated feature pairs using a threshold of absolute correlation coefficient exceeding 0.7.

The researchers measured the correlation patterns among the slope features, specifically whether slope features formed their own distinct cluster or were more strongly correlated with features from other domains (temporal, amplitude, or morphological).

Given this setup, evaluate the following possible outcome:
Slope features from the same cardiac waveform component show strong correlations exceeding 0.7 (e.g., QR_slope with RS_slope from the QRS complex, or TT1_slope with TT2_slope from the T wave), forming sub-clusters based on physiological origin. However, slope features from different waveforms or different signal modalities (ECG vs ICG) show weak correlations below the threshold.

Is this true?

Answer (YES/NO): NO